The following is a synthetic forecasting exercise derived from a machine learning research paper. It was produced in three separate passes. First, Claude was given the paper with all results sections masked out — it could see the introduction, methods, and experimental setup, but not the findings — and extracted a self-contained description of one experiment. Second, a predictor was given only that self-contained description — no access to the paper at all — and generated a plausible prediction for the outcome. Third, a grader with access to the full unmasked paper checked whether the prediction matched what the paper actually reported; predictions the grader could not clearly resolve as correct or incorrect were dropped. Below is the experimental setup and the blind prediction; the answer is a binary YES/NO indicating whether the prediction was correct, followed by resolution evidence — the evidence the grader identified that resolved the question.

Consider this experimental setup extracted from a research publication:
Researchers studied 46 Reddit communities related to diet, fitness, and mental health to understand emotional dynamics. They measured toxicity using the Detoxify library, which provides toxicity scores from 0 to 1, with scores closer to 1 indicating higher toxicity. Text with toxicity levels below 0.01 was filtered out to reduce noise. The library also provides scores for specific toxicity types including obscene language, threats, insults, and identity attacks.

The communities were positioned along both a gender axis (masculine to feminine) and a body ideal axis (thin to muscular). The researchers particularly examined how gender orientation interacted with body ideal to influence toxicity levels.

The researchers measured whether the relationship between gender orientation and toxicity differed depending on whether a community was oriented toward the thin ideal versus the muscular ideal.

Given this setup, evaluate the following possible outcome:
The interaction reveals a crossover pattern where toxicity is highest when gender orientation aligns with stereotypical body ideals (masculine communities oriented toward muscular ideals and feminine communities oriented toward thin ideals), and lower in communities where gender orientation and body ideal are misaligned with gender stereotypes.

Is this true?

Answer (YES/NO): NO